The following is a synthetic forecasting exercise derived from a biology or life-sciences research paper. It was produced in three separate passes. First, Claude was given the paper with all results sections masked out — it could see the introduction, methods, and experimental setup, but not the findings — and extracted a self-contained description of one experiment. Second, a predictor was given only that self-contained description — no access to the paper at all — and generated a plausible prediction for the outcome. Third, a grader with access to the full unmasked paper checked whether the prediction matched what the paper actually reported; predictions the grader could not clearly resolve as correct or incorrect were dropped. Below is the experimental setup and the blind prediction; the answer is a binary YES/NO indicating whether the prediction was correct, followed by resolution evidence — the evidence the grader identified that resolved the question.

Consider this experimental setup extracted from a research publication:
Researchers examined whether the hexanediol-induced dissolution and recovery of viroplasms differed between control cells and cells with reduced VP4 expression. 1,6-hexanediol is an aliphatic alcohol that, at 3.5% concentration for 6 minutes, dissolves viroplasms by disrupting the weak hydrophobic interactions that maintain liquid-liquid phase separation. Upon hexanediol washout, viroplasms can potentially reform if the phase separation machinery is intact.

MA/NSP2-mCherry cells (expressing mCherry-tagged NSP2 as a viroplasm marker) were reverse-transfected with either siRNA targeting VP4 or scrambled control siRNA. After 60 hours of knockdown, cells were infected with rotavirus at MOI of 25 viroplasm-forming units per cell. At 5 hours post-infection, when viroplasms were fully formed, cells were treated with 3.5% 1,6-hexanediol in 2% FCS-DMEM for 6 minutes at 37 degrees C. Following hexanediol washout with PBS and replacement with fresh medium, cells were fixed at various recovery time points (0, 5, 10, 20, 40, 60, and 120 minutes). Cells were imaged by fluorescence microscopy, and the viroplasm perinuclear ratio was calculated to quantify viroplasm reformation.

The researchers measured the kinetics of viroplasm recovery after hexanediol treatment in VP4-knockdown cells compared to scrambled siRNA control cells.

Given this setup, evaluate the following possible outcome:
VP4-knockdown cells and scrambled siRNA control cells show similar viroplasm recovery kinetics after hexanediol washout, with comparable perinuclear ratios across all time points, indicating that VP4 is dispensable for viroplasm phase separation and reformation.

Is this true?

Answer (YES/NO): NO